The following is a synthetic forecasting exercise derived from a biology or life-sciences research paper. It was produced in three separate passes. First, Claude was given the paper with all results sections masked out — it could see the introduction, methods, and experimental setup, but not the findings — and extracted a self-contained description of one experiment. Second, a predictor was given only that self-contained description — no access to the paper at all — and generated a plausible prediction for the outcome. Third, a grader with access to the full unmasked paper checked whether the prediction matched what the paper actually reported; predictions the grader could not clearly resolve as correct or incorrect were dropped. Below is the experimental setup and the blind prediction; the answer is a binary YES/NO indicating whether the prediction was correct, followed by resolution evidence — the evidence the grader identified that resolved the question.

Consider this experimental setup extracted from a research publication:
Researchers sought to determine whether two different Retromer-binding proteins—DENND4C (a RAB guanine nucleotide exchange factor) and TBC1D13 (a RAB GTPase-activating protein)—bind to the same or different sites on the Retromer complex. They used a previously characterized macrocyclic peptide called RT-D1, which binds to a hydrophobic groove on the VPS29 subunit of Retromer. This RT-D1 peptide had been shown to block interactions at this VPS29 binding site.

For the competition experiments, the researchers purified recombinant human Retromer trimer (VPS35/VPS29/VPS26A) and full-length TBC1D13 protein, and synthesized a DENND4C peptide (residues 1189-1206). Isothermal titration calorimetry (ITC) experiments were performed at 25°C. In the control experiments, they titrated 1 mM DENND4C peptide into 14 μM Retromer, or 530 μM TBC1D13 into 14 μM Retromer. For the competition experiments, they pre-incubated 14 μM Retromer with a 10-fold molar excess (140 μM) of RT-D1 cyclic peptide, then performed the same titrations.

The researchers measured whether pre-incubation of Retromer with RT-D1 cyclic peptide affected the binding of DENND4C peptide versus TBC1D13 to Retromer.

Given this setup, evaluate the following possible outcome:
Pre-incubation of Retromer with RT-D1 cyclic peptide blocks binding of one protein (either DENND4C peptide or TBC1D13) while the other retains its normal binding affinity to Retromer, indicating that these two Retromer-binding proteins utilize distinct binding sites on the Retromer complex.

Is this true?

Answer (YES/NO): NO